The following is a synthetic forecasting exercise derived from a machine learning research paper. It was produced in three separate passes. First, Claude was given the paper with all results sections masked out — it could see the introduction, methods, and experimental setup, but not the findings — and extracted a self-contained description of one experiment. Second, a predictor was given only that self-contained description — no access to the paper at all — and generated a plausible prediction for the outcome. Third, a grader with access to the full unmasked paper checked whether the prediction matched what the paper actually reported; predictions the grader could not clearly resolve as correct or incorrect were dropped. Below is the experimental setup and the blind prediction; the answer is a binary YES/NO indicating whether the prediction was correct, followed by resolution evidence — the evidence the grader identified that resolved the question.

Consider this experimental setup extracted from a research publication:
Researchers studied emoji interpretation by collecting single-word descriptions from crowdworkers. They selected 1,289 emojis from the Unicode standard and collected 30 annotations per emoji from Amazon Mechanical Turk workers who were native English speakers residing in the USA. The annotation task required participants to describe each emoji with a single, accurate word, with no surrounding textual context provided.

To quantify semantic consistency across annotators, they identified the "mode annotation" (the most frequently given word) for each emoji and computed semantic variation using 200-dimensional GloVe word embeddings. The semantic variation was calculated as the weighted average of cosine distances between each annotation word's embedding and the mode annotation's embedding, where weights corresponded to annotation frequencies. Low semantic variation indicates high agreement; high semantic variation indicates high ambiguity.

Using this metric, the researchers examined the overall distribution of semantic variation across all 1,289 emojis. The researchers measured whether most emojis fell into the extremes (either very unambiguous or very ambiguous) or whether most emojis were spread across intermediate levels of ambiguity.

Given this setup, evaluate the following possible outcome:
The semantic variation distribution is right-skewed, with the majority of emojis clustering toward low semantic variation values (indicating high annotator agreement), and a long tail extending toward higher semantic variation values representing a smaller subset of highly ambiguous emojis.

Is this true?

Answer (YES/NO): NO